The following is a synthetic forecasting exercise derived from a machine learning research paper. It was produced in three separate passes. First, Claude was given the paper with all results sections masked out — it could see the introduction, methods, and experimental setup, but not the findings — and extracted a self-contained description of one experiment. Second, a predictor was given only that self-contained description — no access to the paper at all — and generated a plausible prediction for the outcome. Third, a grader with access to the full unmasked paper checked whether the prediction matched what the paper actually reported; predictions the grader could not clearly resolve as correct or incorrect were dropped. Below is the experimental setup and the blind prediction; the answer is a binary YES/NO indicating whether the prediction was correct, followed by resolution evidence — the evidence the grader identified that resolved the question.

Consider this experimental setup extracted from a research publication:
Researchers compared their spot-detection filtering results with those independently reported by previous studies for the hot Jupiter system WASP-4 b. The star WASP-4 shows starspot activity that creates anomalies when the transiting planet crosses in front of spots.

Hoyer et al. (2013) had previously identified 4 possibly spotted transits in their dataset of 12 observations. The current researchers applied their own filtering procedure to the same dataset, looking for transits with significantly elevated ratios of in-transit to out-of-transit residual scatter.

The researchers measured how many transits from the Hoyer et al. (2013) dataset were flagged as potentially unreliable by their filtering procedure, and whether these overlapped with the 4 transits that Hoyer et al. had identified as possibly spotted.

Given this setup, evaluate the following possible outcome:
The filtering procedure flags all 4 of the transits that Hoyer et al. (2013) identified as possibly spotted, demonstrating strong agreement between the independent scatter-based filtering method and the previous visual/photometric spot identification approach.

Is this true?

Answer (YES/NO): NO